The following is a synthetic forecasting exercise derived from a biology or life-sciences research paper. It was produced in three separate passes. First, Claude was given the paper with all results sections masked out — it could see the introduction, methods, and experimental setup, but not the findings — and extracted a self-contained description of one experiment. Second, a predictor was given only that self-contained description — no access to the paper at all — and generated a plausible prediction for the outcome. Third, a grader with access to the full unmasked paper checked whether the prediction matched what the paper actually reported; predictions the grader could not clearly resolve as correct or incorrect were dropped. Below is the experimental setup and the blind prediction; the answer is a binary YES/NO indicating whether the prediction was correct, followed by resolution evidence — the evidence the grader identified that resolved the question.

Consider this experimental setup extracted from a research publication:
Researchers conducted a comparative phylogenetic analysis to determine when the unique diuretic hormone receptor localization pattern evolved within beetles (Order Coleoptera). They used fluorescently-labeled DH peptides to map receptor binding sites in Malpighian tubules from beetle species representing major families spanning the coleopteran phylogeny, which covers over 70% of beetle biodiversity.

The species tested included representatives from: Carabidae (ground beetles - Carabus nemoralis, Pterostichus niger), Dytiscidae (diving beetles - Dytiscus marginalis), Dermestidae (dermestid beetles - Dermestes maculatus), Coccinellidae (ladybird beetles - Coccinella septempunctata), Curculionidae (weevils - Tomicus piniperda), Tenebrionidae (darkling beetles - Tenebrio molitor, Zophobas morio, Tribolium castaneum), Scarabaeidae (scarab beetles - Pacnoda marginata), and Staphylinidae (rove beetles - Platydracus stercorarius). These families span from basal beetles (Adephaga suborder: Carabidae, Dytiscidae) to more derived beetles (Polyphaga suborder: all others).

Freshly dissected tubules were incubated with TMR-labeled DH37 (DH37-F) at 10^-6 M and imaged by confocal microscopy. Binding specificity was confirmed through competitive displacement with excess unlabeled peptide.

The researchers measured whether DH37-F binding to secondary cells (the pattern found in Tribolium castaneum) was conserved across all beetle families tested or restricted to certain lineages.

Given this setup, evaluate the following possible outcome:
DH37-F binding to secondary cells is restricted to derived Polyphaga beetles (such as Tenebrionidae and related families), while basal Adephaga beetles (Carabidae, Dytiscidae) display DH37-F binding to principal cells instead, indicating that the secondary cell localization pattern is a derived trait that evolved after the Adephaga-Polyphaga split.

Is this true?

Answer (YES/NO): YES